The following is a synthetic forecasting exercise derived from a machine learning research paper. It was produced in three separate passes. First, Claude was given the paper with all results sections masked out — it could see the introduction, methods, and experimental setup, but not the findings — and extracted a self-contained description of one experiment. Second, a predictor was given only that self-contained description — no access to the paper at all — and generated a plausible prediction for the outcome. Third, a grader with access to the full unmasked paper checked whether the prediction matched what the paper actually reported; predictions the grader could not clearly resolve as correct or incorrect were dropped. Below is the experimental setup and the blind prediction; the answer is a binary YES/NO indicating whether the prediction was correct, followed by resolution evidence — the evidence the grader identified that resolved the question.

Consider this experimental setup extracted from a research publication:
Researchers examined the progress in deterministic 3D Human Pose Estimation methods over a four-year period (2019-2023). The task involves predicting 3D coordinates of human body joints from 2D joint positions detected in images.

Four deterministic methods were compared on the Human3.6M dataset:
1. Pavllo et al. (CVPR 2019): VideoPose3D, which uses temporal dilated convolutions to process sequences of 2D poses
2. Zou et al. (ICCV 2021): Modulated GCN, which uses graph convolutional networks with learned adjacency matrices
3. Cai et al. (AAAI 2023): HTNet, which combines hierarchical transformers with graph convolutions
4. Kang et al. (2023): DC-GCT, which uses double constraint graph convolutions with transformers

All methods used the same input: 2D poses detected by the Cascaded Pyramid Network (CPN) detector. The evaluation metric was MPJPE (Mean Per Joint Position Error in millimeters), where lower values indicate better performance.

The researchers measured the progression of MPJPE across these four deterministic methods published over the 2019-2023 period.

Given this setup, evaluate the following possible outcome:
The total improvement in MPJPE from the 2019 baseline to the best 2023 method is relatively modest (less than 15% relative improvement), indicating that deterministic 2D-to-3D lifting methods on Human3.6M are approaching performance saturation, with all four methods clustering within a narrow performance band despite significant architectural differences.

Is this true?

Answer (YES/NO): YES